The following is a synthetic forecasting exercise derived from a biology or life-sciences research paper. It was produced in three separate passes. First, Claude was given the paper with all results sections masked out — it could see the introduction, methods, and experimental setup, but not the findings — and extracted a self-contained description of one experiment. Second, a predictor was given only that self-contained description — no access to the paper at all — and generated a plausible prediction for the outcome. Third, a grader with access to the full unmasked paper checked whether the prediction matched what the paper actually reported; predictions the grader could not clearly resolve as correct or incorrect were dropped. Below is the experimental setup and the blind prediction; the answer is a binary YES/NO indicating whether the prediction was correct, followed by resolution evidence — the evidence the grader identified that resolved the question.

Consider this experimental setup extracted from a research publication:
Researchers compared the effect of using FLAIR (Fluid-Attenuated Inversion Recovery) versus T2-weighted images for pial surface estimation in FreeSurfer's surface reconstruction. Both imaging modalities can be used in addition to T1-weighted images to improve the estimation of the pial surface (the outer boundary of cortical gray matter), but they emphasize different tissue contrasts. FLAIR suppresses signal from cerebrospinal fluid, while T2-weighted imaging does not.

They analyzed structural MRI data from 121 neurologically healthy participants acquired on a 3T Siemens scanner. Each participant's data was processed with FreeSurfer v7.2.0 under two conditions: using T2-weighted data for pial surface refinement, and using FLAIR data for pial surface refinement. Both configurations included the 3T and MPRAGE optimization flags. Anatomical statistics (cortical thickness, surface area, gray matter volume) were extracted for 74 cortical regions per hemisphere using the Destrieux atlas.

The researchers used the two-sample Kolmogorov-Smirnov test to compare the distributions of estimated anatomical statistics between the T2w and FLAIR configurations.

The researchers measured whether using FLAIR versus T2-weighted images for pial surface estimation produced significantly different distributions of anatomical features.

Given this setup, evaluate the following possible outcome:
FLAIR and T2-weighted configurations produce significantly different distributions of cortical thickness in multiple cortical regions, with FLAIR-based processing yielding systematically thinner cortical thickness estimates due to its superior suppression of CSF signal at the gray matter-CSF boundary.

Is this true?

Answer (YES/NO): NO